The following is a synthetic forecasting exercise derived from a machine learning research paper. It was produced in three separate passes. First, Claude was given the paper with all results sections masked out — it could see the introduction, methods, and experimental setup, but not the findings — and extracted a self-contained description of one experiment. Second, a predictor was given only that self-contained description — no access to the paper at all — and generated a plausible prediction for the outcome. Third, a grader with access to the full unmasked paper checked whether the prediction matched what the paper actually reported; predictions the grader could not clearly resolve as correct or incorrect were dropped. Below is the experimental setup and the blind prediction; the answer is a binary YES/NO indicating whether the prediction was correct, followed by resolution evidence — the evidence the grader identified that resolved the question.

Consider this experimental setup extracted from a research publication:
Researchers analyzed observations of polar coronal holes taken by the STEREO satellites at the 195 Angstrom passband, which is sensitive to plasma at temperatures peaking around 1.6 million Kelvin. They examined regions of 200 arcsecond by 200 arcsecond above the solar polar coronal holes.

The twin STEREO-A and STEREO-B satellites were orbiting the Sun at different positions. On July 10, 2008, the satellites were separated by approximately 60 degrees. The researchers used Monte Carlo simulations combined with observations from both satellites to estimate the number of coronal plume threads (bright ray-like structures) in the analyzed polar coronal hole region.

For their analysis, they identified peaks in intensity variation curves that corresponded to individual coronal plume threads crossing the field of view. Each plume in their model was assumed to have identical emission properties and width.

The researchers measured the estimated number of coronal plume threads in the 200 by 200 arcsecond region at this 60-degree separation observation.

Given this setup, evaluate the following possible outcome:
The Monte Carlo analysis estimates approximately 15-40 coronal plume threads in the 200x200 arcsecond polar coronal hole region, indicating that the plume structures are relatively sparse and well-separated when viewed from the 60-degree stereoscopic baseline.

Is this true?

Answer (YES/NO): YES